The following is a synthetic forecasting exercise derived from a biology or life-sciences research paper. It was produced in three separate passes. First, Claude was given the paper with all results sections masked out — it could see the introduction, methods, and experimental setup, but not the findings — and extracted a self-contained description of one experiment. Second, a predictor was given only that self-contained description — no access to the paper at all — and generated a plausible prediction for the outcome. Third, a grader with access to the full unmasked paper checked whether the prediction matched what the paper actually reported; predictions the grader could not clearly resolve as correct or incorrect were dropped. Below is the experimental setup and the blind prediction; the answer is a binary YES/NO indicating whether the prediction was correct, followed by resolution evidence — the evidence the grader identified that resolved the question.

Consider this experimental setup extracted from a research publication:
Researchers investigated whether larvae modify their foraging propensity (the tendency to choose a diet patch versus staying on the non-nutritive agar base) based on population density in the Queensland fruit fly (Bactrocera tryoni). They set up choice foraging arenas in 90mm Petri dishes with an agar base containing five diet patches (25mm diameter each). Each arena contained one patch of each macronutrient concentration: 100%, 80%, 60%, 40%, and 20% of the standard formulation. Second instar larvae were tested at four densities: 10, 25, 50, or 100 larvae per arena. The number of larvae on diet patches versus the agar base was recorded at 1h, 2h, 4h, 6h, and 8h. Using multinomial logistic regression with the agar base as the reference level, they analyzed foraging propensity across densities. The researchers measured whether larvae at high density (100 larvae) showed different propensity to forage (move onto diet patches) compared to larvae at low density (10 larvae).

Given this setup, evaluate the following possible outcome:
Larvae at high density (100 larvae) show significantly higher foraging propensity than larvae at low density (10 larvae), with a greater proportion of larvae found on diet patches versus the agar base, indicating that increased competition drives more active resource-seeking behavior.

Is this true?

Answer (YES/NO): NO